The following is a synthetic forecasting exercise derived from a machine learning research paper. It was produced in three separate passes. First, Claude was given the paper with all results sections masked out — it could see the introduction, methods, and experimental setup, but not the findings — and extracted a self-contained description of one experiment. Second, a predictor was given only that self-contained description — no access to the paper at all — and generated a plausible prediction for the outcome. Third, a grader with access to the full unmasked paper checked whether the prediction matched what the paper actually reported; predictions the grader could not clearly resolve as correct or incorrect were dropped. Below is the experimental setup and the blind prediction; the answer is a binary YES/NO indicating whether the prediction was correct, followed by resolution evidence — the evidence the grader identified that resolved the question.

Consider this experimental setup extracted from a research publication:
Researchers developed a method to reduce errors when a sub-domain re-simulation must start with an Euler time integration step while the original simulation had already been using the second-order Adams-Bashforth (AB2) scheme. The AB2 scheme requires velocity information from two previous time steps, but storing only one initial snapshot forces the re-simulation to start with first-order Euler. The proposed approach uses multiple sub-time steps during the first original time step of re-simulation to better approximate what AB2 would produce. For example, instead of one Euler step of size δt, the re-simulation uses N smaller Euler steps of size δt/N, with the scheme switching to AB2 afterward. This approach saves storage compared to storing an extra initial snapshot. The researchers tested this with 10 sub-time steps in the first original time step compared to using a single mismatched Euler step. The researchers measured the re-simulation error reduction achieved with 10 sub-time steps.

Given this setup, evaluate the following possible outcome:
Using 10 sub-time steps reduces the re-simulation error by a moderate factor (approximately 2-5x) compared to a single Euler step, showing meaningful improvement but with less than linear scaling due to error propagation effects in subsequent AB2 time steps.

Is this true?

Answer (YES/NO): NO